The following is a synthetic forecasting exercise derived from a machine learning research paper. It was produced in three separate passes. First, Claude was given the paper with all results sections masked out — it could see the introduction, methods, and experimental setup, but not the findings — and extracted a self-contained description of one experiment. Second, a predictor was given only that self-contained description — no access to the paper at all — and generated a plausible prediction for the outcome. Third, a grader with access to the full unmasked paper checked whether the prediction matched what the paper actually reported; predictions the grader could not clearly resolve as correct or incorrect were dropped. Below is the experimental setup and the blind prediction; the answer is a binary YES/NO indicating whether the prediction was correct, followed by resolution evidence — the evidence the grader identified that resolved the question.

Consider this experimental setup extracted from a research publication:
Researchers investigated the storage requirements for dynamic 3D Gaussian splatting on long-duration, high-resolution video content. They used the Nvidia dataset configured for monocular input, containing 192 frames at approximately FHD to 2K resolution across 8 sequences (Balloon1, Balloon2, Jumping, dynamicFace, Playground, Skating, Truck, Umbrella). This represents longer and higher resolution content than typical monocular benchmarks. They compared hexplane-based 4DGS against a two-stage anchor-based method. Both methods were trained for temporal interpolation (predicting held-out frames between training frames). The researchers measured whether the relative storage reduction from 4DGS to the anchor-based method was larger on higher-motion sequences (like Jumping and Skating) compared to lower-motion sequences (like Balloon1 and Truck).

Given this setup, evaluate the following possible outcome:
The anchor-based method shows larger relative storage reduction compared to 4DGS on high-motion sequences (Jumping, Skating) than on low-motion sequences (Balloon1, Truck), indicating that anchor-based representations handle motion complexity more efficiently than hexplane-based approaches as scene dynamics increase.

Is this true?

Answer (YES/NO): NO